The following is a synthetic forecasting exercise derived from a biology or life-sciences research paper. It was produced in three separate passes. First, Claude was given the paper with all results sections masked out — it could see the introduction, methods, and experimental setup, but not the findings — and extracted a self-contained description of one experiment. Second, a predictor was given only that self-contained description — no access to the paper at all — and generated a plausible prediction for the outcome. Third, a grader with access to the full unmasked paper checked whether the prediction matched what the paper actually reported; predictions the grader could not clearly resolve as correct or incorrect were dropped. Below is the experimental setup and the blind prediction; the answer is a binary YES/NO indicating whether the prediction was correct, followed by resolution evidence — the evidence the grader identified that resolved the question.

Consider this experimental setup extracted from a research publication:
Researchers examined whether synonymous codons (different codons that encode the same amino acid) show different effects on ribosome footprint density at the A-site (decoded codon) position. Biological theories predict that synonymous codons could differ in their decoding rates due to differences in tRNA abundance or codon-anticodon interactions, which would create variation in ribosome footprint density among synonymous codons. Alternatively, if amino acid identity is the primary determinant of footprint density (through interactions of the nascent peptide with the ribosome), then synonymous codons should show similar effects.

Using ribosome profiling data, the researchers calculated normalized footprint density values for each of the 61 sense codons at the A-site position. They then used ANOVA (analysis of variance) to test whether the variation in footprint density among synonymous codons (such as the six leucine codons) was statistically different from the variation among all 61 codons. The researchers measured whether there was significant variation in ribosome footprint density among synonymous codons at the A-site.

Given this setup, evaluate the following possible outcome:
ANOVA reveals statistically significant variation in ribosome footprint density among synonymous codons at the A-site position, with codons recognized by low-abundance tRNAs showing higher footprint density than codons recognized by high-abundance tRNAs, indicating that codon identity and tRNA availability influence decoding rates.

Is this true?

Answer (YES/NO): NO